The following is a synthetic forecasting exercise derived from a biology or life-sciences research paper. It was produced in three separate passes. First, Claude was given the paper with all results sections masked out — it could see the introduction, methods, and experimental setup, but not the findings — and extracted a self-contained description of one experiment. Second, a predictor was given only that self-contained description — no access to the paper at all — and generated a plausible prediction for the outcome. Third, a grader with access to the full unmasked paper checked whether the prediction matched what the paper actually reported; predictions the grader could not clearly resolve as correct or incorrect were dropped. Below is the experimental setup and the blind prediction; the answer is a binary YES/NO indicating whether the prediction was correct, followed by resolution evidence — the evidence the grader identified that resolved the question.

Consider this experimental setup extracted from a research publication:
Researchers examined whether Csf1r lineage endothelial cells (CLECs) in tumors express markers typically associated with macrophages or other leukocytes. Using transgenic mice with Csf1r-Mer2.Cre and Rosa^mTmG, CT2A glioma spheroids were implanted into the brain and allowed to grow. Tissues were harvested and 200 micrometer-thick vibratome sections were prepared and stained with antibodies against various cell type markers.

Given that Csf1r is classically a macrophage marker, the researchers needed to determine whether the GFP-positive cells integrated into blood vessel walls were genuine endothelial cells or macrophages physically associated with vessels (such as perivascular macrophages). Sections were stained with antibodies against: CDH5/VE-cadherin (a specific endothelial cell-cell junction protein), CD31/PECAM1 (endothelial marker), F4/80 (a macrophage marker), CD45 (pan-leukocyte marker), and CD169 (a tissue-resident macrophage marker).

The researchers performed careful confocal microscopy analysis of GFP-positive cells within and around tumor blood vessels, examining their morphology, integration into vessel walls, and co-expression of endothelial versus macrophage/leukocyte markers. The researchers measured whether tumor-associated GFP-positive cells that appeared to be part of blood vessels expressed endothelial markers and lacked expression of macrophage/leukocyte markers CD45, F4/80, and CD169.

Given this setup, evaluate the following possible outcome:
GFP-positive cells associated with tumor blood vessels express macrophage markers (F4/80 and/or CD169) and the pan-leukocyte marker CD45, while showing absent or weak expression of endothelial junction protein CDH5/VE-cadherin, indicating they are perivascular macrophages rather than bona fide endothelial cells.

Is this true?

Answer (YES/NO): NO